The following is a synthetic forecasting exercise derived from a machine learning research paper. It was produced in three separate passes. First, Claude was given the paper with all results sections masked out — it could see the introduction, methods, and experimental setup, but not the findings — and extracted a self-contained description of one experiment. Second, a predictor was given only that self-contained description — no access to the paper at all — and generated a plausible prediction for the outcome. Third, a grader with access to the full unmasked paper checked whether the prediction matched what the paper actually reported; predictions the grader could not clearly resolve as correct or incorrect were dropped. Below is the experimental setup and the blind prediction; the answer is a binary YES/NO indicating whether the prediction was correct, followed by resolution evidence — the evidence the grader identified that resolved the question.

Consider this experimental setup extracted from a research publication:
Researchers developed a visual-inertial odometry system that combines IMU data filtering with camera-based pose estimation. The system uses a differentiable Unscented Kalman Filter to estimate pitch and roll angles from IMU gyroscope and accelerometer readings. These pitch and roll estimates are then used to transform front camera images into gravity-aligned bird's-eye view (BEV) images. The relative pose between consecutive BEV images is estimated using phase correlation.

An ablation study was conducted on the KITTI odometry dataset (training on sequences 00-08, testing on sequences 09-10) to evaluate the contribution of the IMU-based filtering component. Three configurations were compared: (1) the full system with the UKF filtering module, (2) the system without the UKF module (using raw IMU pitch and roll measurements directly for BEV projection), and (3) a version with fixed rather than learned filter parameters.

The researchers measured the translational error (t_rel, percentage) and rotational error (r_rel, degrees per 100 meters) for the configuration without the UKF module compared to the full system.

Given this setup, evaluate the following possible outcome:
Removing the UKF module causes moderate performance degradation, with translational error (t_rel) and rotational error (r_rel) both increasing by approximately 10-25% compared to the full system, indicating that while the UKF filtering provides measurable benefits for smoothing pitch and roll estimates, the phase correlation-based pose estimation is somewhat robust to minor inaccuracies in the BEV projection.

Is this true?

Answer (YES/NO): NO